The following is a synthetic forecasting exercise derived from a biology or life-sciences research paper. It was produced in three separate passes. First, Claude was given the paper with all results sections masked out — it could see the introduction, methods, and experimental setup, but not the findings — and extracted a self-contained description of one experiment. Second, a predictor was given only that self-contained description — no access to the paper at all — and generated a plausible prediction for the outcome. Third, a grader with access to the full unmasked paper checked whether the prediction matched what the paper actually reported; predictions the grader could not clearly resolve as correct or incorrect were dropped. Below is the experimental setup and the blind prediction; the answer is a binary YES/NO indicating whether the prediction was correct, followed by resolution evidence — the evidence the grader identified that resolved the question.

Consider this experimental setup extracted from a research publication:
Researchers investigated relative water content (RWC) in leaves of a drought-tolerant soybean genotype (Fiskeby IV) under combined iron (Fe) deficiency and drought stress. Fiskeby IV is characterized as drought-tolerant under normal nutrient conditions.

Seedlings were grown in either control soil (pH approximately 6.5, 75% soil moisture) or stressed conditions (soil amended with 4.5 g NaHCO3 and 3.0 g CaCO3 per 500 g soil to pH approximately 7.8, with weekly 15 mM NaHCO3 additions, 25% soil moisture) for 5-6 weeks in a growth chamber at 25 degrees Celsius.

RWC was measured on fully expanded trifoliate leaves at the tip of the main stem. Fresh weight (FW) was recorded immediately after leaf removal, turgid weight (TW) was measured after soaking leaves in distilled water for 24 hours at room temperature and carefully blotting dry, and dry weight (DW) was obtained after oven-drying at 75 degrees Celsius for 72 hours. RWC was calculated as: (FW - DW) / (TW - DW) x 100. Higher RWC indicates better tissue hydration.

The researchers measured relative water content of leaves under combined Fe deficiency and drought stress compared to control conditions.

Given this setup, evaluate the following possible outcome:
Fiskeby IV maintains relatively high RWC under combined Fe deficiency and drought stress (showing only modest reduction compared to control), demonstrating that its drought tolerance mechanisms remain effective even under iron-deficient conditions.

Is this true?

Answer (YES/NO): NO